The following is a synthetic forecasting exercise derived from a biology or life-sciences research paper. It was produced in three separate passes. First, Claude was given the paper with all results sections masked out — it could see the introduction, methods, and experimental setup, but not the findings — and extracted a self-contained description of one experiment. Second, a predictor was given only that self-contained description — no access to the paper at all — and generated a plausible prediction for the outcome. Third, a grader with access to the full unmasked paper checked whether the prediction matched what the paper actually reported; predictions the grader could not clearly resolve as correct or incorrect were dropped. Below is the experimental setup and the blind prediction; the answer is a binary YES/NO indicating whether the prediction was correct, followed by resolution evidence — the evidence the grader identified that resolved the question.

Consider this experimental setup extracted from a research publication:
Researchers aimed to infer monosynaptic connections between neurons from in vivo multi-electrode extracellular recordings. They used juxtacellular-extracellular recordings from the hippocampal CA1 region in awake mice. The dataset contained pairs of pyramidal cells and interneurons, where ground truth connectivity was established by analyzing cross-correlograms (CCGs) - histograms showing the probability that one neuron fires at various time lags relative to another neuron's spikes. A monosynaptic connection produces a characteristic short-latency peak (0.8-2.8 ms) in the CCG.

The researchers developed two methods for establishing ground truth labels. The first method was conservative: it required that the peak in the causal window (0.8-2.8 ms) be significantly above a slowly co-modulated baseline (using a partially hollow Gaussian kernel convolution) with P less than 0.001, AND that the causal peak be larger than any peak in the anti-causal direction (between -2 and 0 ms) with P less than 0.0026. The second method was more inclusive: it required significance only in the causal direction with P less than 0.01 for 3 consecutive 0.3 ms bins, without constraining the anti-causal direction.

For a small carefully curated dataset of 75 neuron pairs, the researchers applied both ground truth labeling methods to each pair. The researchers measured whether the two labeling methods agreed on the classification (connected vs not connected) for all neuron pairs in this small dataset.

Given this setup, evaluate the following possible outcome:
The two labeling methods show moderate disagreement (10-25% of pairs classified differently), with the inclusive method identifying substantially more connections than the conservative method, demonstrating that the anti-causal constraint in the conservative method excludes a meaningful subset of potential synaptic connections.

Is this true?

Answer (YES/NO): NO